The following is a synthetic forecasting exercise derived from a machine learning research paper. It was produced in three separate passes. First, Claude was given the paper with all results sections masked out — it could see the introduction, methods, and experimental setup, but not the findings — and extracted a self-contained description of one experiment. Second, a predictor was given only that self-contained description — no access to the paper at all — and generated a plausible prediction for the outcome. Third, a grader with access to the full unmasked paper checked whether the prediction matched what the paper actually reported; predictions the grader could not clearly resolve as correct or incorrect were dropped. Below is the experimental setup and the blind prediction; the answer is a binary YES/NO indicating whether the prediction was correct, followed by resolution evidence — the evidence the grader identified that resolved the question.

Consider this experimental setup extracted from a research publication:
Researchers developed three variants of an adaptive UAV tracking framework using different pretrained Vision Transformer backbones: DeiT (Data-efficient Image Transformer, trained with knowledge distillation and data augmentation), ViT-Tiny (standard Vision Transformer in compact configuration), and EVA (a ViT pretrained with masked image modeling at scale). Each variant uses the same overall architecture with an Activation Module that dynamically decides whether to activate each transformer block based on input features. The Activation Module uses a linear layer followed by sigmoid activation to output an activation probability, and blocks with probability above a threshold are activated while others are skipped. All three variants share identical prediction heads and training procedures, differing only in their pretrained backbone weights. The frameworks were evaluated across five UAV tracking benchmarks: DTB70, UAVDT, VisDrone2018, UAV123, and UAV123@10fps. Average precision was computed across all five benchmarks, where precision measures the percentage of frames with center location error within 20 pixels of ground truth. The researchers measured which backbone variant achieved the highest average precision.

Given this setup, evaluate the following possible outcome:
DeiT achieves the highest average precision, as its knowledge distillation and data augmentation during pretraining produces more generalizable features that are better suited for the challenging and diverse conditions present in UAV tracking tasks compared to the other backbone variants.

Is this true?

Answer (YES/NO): YES